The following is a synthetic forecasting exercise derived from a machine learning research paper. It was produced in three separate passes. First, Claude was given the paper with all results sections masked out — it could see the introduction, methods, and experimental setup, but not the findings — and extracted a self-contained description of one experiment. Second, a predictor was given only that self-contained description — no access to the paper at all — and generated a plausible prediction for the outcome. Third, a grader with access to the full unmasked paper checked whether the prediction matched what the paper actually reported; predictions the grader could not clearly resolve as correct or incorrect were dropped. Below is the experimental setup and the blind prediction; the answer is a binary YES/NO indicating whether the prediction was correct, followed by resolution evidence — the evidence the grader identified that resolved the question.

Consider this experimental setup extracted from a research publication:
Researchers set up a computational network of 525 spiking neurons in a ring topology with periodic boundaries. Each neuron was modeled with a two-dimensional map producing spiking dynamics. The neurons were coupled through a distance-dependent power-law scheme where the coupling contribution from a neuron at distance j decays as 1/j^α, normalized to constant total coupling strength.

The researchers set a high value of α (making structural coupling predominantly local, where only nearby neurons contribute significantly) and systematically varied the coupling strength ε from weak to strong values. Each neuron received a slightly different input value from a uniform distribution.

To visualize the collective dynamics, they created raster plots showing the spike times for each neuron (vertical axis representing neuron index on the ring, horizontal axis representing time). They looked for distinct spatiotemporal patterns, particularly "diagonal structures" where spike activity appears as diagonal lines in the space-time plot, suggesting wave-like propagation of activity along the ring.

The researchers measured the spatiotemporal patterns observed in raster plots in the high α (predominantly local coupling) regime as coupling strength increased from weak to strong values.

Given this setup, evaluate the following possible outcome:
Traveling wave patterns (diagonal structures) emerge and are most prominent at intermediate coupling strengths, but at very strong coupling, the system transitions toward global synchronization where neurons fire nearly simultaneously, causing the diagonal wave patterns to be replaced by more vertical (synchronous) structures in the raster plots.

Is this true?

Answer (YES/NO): NO